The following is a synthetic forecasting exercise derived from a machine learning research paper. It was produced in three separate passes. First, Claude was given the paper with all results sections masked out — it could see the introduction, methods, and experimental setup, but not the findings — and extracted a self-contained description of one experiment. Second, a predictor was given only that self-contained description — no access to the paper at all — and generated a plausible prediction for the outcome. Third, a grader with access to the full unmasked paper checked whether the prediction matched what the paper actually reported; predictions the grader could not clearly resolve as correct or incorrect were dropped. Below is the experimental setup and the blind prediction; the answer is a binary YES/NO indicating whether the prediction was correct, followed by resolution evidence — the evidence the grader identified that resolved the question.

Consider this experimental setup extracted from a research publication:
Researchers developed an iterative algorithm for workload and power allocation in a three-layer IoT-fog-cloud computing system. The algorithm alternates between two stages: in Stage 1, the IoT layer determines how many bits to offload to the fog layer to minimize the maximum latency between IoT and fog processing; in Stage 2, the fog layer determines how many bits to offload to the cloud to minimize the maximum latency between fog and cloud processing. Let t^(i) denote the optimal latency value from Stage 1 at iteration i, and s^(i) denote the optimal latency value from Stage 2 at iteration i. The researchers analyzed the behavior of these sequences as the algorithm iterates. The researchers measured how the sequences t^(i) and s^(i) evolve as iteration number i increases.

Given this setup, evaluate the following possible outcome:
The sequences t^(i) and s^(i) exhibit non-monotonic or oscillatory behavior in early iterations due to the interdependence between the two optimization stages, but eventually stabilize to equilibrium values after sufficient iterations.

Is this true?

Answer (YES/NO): NO